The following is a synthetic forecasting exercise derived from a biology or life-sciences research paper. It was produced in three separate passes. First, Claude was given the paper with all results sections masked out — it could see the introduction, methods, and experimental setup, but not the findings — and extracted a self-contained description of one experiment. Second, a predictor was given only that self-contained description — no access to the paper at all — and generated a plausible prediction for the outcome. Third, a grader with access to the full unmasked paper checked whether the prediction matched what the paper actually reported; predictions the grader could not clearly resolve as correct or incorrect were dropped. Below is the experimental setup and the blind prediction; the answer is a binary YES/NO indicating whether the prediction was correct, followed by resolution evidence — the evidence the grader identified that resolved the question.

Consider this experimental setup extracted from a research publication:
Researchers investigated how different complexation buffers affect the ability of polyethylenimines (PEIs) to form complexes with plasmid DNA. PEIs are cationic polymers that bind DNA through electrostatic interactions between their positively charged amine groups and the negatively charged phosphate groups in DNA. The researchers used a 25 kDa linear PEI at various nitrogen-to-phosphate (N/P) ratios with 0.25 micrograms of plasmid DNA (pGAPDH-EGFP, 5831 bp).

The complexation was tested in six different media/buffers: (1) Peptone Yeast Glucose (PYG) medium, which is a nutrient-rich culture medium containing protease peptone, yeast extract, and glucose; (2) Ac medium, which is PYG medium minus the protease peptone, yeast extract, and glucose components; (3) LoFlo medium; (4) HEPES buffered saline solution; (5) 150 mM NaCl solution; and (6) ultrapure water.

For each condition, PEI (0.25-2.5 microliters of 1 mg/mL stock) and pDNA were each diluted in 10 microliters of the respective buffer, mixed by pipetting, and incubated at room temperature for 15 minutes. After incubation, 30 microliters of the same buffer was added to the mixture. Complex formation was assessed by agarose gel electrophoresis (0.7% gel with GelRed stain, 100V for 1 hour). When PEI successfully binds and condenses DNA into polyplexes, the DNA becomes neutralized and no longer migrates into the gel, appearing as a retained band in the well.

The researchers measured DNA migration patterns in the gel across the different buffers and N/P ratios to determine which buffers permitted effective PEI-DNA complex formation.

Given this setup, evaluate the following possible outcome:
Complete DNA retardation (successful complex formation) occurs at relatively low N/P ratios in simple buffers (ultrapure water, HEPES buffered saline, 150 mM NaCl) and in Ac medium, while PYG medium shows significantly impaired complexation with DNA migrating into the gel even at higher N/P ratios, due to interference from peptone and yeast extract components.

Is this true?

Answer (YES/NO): NO